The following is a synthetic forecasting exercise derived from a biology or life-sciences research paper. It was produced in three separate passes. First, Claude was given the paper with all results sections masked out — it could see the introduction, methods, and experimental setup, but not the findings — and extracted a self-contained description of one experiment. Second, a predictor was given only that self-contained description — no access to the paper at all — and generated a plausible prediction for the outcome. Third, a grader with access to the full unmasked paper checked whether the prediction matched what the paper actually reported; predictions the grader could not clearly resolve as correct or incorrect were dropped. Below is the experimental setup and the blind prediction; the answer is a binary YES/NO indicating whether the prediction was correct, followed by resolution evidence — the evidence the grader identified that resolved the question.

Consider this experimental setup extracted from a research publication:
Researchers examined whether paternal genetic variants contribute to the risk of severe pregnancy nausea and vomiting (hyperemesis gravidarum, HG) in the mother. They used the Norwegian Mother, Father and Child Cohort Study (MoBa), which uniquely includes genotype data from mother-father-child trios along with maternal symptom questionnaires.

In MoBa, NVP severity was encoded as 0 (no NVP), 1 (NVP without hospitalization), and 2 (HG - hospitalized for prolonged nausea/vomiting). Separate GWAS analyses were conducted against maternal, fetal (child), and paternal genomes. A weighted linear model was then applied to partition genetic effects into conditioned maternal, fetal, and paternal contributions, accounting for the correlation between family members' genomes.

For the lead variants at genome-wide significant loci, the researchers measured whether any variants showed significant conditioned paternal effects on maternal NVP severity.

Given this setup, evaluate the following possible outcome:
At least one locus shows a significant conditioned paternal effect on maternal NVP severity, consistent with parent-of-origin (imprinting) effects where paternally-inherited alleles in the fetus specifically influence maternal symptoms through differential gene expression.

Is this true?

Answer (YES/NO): NO